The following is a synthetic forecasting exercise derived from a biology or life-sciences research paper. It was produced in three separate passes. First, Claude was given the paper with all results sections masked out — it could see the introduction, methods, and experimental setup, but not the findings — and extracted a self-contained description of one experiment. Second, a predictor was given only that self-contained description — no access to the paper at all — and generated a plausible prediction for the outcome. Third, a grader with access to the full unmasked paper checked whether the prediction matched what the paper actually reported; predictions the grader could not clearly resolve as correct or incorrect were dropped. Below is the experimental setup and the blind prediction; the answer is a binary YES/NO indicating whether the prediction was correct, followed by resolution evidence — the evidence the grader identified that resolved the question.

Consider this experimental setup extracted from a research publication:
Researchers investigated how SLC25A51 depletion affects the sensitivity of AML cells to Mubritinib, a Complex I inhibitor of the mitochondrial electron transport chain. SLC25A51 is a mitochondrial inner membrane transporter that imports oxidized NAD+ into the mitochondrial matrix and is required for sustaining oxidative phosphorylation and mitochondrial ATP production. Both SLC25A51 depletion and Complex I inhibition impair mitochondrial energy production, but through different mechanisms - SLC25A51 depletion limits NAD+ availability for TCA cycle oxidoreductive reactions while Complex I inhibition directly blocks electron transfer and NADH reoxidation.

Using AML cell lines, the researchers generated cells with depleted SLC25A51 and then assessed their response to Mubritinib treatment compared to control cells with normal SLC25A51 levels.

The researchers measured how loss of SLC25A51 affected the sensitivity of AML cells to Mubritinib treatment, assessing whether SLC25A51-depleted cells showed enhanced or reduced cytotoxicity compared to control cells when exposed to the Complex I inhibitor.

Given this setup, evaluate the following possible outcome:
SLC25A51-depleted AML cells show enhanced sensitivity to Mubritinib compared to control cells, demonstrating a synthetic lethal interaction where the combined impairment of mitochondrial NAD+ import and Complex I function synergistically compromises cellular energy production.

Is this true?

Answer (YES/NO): NO